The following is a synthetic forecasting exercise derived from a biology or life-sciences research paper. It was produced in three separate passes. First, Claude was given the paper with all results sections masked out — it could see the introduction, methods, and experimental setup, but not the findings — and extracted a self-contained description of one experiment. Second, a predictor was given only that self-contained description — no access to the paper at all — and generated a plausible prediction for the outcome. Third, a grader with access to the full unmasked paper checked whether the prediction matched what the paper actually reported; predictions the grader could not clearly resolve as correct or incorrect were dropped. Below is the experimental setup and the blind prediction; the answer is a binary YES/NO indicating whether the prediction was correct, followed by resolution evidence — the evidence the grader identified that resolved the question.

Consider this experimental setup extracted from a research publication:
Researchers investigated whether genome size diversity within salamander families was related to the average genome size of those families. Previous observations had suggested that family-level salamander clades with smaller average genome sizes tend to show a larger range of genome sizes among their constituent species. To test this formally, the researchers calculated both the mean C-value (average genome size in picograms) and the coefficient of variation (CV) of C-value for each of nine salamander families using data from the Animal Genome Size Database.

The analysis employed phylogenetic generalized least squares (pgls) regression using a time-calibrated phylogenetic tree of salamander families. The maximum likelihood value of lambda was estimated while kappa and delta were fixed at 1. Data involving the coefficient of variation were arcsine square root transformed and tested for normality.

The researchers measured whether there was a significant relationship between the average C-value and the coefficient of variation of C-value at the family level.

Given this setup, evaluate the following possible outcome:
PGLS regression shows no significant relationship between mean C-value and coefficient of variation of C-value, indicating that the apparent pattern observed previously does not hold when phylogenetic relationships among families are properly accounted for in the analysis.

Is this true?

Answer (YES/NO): YES